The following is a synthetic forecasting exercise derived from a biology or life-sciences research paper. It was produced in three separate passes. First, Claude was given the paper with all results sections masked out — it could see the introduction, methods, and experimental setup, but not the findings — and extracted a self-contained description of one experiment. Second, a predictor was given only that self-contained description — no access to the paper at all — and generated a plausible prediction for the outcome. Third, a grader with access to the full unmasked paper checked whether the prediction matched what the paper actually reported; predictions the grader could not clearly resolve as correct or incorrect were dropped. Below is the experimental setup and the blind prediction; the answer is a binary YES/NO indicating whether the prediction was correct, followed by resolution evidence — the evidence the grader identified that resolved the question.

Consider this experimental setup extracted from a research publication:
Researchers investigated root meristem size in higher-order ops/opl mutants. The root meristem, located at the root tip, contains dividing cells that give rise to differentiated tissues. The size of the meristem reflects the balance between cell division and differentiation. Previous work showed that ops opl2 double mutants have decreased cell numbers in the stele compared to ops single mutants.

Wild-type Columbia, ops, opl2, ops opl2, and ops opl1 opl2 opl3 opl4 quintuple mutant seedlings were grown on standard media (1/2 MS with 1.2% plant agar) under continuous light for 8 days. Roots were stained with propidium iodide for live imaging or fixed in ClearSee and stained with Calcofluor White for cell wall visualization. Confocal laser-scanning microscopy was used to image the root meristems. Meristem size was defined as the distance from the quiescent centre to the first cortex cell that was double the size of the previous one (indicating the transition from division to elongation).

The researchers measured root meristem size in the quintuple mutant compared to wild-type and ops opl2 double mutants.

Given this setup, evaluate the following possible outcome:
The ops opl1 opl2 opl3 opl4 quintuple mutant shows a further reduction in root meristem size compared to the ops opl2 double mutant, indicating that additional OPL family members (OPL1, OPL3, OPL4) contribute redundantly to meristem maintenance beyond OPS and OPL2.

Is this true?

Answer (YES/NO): YES